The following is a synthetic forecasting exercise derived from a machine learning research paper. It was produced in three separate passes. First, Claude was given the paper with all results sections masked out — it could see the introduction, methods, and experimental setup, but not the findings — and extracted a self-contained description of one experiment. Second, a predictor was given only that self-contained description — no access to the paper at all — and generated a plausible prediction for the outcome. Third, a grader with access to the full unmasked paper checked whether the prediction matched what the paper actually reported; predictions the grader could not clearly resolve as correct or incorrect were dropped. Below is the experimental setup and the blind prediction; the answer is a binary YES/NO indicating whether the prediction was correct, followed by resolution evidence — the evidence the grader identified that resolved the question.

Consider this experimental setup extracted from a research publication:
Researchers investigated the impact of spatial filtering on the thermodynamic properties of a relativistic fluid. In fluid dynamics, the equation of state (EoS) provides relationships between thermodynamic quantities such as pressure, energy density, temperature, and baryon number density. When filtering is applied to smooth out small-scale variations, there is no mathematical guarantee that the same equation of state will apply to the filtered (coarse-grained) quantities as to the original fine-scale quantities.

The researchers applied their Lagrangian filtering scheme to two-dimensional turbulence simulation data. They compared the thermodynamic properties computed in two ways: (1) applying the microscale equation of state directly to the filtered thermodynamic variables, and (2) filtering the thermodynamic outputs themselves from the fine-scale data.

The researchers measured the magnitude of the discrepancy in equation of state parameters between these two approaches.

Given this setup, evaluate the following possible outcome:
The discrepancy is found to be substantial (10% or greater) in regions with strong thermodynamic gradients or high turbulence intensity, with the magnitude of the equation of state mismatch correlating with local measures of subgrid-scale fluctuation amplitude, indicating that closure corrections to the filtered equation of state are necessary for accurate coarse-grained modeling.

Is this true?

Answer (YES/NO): NO